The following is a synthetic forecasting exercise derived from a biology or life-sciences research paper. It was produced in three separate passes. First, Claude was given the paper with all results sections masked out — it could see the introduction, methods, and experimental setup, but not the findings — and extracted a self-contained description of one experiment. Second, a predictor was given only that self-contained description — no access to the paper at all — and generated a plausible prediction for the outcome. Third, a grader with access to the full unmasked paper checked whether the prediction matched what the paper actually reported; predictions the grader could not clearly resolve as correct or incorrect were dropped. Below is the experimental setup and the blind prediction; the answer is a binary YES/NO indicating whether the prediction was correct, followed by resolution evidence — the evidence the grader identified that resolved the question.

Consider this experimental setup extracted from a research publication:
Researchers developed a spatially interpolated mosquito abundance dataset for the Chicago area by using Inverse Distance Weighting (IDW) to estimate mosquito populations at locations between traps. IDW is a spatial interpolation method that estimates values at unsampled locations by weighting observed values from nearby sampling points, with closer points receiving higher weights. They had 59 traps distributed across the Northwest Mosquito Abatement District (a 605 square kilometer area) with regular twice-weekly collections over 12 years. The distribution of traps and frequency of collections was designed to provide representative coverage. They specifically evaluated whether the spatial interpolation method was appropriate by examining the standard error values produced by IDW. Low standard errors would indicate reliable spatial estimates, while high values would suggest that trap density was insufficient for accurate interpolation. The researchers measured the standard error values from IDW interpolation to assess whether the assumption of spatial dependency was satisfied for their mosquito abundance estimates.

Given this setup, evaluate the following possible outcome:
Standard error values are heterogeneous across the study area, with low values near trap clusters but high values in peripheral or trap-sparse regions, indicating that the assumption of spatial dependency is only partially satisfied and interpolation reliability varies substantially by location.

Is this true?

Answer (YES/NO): NO